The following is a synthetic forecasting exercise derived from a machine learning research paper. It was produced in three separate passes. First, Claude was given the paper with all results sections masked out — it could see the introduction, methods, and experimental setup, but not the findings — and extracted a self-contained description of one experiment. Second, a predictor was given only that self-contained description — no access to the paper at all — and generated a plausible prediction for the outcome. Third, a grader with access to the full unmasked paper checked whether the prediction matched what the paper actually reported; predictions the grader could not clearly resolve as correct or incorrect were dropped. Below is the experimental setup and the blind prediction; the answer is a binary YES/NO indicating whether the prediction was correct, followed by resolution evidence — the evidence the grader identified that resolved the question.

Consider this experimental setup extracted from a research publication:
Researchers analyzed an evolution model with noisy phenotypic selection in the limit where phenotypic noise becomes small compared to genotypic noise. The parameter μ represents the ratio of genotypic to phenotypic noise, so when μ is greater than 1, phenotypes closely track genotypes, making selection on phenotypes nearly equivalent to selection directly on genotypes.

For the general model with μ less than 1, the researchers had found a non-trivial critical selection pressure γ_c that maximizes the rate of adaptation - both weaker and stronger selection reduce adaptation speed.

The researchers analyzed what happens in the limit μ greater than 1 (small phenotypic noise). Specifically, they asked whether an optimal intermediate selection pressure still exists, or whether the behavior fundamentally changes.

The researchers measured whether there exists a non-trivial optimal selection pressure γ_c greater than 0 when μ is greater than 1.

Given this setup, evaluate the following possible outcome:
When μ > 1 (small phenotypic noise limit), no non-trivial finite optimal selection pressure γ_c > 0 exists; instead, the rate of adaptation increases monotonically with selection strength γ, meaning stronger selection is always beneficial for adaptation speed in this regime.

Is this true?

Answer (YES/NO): YES